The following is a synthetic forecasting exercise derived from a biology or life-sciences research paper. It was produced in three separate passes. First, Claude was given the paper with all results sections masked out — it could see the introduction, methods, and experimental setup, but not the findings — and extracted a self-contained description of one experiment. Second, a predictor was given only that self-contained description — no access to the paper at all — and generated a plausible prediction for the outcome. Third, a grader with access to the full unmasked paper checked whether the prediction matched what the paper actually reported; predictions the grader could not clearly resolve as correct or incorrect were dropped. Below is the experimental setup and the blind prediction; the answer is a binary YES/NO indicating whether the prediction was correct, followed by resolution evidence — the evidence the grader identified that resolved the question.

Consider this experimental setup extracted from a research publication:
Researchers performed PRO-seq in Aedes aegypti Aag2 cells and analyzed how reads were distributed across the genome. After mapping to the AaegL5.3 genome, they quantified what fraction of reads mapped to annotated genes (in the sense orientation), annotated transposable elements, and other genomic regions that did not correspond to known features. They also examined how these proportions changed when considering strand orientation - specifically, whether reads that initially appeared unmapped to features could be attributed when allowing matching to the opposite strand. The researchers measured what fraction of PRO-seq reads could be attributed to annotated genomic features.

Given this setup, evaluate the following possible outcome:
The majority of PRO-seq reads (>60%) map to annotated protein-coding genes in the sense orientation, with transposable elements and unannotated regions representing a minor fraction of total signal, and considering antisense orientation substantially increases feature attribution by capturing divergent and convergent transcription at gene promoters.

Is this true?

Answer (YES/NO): NO